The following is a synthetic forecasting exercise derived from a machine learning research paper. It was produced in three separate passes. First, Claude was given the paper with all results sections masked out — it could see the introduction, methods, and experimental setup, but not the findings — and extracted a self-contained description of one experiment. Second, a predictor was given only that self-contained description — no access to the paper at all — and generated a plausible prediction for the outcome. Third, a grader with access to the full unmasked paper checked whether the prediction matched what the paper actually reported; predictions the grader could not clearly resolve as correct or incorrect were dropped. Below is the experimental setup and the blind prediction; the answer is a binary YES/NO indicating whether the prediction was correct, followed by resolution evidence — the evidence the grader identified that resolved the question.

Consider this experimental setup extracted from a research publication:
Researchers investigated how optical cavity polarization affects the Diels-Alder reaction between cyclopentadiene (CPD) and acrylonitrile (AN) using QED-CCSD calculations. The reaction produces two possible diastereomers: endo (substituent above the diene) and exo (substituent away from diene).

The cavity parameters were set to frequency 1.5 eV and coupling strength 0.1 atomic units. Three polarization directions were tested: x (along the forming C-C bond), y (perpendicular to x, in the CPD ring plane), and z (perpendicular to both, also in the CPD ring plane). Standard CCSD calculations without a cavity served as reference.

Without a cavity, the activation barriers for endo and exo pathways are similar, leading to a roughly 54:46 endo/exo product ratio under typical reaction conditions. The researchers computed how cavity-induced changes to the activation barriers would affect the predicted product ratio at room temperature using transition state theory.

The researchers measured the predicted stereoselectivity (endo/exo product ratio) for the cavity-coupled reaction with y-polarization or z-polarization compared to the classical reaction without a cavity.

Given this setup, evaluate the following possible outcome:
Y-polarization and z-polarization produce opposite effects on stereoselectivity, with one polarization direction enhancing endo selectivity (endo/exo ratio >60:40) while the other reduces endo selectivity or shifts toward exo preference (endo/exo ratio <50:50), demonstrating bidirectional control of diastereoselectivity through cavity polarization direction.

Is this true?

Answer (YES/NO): YES